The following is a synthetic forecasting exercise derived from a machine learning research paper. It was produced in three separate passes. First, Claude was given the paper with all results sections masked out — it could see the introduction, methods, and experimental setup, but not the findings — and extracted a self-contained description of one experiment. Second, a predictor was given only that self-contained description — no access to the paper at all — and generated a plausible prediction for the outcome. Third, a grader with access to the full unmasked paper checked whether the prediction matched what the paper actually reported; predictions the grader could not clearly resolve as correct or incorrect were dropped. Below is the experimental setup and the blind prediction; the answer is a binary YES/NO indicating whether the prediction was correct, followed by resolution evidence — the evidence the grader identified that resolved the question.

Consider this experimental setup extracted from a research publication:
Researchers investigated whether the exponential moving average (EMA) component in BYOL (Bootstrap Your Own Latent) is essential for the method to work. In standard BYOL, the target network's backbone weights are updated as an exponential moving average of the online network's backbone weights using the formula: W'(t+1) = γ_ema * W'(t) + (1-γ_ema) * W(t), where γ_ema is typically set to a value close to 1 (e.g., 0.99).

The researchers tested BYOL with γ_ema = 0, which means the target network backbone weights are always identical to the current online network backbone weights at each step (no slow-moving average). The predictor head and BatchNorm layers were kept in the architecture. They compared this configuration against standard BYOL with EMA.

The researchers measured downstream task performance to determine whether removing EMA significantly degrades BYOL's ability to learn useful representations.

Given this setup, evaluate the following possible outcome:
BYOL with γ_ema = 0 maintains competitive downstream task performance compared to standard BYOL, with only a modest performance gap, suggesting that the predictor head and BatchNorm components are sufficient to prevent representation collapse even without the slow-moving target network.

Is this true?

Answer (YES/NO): NO